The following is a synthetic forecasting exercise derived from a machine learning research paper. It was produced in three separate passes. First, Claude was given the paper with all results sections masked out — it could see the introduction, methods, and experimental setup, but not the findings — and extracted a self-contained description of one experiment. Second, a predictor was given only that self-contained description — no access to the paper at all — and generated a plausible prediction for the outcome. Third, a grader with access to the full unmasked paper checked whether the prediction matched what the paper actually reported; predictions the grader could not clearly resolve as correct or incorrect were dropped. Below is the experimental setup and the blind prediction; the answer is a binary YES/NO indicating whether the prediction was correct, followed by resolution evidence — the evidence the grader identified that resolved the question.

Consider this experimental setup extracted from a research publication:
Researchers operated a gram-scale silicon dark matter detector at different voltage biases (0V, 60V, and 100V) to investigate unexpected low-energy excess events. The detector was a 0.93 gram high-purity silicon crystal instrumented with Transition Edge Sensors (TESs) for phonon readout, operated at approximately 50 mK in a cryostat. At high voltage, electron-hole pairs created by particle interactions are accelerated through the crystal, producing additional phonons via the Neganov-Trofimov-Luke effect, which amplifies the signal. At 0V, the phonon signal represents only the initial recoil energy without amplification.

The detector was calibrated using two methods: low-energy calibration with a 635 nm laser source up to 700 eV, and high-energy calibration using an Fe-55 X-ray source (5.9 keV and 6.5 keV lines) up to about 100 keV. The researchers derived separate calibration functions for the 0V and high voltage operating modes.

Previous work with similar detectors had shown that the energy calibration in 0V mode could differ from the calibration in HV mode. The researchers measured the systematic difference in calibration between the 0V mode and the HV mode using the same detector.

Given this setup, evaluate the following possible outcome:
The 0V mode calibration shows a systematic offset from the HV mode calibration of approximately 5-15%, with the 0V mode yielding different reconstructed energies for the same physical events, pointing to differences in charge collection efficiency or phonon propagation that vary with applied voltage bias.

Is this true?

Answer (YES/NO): YES